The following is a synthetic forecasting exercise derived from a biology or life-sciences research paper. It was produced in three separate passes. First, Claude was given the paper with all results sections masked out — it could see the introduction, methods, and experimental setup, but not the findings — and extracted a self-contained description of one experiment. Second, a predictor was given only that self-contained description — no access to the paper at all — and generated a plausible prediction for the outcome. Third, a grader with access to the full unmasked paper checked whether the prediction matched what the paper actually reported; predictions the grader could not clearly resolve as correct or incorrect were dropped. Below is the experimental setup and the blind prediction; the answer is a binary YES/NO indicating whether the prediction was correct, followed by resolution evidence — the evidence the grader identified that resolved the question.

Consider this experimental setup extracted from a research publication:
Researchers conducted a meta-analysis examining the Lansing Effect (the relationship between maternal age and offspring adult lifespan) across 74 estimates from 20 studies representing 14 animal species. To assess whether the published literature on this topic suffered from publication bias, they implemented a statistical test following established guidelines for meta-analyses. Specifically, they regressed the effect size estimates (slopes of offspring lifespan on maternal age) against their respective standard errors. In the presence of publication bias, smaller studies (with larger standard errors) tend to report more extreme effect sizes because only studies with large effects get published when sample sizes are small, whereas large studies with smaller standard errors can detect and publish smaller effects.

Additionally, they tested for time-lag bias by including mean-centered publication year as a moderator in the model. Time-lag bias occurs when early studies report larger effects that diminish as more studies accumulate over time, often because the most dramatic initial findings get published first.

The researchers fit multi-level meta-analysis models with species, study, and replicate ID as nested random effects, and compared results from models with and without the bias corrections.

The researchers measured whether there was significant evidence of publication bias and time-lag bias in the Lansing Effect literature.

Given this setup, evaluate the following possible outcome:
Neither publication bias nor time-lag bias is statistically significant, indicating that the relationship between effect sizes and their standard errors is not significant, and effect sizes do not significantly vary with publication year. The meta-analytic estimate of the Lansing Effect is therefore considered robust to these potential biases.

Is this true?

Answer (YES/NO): YES